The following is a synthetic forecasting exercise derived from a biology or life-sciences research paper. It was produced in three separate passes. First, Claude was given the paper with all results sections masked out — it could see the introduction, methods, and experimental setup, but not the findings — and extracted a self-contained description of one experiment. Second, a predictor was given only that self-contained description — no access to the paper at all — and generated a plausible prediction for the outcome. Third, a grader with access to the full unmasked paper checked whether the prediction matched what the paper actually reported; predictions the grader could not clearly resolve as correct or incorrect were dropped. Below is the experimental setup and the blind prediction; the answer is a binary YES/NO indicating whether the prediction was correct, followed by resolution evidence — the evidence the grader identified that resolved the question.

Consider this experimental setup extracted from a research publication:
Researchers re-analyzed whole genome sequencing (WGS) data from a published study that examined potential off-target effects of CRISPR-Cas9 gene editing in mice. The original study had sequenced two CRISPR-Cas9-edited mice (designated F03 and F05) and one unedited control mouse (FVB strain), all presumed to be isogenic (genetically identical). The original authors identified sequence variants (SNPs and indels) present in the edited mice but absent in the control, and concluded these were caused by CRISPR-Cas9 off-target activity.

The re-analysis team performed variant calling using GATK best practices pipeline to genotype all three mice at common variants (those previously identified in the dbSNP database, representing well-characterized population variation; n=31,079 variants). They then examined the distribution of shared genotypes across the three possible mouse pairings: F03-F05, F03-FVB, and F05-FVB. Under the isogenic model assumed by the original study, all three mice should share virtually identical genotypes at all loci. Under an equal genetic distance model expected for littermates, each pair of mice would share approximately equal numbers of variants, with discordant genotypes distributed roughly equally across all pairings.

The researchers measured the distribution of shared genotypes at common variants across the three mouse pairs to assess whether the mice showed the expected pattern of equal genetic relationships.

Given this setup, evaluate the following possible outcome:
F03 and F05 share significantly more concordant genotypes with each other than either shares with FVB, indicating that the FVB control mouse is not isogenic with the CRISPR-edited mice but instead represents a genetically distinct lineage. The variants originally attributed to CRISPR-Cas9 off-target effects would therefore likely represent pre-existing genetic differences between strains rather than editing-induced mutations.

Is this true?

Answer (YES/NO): YES